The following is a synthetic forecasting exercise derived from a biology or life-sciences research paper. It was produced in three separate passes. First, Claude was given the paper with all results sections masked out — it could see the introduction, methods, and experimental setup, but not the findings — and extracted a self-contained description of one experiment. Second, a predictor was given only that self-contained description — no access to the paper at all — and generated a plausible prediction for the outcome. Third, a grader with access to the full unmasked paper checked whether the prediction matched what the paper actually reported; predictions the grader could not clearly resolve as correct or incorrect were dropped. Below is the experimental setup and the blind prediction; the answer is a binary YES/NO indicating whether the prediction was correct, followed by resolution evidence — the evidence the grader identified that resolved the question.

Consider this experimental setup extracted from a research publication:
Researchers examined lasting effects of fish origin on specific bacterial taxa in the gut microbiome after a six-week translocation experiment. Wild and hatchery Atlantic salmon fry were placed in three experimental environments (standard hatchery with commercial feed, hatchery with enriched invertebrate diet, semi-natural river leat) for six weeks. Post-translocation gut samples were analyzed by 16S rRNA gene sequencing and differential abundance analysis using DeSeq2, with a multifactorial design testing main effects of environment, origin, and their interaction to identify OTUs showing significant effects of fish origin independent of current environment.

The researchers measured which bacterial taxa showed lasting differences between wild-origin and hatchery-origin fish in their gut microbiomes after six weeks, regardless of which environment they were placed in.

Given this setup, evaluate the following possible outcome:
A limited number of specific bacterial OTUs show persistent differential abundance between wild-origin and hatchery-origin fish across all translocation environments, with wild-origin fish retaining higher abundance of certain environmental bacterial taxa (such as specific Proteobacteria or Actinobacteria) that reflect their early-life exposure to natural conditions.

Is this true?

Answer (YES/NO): YES